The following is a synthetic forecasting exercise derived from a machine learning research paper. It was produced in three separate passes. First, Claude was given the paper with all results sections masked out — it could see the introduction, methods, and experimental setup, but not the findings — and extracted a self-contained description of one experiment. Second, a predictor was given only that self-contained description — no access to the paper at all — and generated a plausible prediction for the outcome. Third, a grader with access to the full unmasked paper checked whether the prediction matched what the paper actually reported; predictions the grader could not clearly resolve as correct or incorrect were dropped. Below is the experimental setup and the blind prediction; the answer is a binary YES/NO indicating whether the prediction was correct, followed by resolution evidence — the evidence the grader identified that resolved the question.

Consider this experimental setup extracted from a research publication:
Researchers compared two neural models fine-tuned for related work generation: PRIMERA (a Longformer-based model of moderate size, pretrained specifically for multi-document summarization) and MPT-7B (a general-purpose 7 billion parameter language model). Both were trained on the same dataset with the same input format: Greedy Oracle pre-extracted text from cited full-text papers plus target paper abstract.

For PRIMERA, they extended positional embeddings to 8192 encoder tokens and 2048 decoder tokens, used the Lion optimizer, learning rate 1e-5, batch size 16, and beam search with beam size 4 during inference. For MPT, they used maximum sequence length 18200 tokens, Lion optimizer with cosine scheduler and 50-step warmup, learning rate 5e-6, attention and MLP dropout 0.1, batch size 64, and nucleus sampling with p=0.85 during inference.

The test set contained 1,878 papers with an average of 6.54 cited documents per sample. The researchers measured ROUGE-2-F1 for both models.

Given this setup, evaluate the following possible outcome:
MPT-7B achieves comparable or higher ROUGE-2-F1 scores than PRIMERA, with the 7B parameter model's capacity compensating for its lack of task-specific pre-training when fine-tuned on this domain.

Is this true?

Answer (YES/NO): NO